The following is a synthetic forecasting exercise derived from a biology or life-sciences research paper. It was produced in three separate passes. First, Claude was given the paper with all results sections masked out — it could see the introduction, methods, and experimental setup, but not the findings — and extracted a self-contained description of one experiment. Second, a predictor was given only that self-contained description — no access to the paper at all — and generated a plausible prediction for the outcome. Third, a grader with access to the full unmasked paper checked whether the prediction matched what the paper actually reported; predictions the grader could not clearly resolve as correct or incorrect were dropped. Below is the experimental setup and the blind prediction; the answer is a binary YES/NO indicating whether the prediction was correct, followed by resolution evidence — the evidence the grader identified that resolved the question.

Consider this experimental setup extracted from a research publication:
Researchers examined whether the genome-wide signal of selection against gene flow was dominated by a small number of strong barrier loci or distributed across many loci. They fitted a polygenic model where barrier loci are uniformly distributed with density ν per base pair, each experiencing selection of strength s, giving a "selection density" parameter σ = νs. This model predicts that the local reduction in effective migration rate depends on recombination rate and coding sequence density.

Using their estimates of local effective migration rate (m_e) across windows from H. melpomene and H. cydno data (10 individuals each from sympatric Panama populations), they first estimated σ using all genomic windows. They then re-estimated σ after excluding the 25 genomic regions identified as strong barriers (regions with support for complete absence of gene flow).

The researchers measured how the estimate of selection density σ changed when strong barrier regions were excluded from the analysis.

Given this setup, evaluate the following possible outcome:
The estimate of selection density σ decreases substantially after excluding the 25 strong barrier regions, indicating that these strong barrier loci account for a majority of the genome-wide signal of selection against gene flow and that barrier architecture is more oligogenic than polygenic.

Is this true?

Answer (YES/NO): NO